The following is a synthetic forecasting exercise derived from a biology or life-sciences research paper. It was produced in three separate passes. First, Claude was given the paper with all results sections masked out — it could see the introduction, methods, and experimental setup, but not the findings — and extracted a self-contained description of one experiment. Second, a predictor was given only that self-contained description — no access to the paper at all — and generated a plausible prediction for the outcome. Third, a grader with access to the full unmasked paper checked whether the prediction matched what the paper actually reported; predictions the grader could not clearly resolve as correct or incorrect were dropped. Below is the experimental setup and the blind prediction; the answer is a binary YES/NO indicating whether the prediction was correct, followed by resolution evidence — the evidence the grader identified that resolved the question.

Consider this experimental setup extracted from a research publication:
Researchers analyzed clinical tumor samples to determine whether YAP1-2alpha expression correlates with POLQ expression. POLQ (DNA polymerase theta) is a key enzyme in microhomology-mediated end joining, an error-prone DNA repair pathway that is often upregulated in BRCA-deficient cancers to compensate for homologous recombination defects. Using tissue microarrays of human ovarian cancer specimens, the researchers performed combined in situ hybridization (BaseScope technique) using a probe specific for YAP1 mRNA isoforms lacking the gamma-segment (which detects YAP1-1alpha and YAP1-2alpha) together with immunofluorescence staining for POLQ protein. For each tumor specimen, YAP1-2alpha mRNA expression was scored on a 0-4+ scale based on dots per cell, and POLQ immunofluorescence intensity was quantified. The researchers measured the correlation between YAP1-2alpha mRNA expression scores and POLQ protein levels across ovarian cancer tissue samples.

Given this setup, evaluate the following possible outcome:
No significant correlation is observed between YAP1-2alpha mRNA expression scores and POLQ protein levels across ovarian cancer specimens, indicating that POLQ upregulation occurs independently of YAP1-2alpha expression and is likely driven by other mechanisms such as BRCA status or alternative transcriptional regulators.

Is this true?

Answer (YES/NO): NO